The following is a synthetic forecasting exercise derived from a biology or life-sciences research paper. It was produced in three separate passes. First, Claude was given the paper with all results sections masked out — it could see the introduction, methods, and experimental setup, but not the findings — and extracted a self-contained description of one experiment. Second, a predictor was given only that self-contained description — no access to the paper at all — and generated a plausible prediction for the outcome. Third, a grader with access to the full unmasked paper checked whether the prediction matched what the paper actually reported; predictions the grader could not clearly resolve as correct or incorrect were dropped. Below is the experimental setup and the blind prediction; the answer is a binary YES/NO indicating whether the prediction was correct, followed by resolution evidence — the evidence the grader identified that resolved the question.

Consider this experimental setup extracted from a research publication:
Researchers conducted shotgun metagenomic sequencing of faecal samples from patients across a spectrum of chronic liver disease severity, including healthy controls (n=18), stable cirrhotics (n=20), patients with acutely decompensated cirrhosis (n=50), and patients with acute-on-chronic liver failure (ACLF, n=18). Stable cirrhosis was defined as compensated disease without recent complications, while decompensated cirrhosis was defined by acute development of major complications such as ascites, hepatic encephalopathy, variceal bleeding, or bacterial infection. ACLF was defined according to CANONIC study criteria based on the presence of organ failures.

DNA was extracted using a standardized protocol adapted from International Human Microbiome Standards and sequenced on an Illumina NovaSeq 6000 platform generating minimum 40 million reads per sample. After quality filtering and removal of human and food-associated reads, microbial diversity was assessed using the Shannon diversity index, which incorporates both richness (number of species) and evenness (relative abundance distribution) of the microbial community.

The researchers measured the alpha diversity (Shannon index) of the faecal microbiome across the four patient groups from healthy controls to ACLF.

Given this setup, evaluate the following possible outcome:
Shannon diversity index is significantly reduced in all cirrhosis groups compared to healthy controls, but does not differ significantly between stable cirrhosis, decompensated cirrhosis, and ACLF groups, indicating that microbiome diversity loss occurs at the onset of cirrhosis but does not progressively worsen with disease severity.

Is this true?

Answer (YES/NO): NO